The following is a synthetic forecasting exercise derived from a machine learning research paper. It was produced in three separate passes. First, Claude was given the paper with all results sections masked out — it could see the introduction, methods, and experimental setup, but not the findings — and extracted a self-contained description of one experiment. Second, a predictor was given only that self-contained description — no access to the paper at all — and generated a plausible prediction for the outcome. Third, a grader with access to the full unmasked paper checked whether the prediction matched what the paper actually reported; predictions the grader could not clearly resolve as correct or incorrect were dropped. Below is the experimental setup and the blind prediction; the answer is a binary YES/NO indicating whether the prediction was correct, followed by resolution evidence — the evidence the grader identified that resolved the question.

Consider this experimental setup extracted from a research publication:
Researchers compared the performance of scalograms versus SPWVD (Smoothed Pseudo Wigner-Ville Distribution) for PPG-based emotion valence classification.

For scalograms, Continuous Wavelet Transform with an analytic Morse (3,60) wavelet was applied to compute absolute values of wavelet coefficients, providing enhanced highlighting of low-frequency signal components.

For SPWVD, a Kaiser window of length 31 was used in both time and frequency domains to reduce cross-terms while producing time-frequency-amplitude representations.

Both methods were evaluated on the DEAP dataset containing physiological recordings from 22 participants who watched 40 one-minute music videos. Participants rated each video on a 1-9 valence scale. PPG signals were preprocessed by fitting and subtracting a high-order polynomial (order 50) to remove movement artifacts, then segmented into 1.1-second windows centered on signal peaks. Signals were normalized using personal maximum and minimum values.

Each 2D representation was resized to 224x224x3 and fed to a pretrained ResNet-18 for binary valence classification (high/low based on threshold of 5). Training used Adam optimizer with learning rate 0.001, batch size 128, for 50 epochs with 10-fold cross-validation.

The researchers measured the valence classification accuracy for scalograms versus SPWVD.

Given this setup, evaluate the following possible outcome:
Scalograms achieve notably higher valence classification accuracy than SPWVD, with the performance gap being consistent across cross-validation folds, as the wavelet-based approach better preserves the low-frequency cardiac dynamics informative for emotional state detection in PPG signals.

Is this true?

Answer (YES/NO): NO